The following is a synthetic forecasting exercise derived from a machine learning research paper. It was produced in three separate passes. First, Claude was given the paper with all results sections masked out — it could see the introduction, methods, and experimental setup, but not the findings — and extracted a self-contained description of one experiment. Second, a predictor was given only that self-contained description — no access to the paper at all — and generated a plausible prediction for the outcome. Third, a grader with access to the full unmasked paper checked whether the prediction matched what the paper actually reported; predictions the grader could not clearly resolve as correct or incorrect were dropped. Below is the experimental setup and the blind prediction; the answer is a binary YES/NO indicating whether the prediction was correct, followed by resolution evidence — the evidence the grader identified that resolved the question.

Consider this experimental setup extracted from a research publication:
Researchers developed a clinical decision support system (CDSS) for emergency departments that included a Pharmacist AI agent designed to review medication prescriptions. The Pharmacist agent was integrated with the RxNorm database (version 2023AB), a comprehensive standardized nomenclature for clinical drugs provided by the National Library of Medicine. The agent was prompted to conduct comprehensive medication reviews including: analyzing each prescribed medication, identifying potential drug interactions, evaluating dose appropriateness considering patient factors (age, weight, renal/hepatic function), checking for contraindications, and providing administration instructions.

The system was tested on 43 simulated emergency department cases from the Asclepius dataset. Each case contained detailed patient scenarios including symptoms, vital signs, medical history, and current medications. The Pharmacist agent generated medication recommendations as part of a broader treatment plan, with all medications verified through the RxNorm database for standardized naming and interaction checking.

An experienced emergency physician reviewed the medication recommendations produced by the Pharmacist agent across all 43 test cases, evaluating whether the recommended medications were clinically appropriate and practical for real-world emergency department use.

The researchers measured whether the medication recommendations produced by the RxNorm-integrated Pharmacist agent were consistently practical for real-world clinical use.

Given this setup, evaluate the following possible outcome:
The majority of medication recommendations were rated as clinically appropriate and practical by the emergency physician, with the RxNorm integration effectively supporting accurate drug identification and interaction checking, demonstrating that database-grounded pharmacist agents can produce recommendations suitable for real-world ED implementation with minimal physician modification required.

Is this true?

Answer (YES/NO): NO